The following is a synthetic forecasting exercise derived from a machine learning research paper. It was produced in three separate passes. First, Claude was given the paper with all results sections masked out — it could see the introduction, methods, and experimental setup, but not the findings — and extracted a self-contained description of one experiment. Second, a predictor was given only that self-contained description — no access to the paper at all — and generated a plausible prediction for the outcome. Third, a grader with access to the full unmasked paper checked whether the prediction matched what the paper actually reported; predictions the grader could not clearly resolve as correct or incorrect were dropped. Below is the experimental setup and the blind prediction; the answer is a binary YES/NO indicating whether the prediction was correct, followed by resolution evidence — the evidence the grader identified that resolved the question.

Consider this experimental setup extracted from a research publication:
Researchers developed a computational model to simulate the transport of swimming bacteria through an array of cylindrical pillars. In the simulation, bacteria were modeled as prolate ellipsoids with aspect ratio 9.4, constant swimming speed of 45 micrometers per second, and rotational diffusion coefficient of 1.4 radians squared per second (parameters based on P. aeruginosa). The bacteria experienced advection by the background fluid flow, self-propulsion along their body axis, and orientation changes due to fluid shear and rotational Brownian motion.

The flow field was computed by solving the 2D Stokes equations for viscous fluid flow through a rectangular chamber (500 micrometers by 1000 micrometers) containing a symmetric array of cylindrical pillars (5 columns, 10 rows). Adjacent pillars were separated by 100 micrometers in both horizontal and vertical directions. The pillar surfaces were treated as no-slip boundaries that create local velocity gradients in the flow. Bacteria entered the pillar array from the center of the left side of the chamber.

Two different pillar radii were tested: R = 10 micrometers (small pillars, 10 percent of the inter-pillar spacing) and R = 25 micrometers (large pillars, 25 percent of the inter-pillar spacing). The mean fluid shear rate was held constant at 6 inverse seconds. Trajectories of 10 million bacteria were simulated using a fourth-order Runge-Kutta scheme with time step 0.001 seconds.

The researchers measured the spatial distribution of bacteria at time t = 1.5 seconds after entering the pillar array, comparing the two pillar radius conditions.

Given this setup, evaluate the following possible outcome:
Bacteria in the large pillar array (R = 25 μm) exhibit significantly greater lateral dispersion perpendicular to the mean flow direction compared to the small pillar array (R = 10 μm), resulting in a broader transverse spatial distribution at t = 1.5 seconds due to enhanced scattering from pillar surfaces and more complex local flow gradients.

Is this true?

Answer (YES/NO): NO